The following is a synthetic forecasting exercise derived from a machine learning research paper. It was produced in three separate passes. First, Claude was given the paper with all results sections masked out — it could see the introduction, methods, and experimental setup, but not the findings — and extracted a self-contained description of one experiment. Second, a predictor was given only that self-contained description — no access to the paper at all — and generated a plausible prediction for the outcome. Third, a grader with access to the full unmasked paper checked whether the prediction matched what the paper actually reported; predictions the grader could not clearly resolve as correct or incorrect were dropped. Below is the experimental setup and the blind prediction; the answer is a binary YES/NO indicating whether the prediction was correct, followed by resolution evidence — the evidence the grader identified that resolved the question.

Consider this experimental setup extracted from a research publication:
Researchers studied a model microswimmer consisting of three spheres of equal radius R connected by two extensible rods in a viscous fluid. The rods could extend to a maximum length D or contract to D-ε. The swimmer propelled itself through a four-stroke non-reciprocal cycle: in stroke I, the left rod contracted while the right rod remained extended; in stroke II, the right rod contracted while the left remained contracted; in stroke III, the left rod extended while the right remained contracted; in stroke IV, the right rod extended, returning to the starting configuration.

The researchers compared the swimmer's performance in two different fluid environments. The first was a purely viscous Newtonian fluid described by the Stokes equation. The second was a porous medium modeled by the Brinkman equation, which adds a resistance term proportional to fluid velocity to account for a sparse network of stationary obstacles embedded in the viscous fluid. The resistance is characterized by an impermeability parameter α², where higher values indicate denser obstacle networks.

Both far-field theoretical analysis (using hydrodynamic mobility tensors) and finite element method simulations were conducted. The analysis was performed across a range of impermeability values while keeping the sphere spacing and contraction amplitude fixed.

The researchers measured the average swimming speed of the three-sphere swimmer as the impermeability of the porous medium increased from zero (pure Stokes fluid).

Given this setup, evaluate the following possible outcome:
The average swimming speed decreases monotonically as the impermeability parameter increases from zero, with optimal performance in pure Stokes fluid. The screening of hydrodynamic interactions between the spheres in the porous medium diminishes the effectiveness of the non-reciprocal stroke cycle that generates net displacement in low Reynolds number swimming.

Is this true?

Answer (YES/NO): NO